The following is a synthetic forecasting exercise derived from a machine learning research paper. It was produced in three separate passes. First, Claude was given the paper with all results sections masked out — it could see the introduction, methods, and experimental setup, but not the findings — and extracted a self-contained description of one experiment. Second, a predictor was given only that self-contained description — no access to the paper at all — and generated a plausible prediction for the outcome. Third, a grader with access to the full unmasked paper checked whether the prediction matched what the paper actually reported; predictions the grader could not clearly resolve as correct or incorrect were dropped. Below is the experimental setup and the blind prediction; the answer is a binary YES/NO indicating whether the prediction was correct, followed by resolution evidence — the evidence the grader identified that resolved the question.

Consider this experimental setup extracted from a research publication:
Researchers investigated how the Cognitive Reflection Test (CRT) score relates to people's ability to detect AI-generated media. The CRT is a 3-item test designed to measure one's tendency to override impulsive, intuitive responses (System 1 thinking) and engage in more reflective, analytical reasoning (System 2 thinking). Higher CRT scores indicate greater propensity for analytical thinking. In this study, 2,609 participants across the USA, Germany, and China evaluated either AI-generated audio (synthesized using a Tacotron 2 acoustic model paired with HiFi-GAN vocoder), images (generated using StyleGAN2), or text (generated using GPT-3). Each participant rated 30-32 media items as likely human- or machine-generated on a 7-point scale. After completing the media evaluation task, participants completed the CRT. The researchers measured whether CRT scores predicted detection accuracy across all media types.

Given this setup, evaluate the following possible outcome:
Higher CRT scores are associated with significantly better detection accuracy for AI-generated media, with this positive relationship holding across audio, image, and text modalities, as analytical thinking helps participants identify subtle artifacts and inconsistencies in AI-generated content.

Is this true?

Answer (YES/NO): NO